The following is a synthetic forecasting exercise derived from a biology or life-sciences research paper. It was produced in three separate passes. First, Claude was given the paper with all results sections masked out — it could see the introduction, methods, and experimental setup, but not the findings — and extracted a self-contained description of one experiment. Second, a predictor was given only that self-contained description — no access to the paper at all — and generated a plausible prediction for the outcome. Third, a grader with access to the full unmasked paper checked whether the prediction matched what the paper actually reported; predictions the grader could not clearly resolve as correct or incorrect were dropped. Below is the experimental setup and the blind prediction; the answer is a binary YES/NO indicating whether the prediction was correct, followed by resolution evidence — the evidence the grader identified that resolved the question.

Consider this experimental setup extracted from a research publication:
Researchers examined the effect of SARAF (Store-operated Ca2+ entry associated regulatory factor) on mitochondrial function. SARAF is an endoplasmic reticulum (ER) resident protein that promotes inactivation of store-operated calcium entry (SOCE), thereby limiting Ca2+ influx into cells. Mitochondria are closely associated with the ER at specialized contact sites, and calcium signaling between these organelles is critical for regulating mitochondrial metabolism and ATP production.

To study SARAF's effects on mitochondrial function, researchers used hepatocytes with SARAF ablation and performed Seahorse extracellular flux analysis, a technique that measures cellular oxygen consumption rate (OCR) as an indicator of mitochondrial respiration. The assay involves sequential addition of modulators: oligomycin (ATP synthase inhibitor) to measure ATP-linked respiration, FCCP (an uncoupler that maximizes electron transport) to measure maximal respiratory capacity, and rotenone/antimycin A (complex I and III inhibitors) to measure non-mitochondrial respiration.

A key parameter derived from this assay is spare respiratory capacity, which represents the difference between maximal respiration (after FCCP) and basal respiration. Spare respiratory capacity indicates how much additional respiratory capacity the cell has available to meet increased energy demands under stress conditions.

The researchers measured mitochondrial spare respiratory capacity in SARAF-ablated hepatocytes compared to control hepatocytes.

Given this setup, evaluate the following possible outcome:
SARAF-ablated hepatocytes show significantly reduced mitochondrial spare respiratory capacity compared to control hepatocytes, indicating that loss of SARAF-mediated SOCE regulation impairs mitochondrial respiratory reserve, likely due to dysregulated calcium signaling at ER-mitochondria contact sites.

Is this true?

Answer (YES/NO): NO